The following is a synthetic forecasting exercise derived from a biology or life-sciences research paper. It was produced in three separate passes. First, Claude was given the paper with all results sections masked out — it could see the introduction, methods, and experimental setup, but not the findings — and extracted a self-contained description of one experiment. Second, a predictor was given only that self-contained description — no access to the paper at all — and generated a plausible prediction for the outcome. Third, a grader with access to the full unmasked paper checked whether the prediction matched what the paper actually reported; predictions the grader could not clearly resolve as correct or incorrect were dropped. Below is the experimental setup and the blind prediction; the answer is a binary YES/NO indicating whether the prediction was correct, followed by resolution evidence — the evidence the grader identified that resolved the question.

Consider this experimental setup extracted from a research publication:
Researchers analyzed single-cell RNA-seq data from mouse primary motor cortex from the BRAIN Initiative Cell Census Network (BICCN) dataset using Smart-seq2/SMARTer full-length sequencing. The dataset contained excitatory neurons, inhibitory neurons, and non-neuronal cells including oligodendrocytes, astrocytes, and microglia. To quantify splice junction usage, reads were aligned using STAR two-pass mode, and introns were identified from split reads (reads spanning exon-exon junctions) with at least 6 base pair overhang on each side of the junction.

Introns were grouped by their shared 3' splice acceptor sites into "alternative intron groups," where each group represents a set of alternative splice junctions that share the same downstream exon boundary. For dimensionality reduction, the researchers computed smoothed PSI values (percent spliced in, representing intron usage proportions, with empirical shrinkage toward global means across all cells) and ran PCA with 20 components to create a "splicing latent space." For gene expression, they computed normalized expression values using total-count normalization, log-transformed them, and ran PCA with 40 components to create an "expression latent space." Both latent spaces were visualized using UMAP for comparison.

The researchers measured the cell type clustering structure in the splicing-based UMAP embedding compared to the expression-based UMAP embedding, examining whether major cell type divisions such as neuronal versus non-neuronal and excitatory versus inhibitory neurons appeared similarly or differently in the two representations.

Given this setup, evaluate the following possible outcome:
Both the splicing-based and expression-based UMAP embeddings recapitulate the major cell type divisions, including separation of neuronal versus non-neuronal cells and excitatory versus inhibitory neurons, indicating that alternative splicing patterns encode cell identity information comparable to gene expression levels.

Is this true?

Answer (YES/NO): YES